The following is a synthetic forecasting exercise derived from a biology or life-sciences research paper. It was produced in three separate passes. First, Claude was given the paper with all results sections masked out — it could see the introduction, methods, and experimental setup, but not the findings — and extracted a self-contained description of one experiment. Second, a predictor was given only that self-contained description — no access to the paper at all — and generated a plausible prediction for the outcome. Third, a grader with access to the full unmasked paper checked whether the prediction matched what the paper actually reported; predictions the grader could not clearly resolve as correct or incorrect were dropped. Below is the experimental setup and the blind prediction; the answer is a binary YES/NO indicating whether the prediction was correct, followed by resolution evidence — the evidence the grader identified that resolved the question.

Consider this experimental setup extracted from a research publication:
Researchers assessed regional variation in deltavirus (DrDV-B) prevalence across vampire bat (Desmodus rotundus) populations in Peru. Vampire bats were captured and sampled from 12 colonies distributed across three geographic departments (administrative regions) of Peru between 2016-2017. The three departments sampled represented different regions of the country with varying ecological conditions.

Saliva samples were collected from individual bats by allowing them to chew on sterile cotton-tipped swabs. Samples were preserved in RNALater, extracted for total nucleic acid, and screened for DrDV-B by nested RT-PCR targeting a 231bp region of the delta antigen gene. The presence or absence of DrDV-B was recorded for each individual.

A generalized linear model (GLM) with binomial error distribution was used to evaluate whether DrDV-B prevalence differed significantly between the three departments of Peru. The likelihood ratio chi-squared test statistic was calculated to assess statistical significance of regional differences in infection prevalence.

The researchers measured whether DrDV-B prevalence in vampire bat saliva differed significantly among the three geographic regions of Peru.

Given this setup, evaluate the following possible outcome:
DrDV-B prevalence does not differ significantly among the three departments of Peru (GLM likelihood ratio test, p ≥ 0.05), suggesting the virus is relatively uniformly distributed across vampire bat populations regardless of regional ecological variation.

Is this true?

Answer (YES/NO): YES